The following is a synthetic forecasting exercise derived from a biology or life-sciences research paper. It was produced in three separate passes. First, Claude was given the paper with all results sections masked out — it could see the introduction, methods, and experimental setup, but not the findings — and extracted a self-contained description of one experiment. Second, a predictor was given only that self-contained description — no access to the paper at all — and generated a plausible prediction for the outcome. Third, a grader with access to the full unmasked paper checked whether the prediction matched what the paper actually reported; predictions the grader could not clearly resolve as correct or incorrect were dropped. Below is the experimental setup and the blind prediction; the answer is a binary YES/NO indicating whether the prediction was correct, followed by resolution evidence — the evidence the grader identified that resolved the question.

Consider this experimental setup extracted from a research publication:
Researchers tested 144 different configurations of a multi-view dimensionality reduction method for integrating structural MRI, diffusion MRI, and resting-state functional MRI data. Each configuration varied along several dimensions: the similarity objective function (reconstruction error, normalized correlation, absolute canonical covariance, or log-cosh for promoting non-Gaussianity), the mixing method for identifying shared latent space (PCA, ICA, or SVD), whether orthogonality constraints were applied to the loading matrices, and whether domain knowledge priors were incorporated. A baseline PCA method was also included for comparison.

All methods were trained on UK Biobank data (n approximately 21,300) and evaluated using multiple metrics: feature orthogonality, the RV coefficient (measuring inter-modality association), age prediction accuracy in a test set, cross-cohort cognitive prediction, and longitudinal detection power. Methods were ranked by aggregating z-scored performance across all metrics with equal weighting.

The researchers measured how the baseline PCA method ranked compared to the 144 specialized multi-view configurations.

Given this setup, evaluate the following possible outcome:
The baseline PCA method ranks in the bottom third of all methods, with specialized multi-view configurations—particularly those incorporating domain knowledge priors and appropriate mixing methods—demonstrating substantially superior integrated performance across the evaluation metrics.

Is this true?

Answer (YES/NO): NO